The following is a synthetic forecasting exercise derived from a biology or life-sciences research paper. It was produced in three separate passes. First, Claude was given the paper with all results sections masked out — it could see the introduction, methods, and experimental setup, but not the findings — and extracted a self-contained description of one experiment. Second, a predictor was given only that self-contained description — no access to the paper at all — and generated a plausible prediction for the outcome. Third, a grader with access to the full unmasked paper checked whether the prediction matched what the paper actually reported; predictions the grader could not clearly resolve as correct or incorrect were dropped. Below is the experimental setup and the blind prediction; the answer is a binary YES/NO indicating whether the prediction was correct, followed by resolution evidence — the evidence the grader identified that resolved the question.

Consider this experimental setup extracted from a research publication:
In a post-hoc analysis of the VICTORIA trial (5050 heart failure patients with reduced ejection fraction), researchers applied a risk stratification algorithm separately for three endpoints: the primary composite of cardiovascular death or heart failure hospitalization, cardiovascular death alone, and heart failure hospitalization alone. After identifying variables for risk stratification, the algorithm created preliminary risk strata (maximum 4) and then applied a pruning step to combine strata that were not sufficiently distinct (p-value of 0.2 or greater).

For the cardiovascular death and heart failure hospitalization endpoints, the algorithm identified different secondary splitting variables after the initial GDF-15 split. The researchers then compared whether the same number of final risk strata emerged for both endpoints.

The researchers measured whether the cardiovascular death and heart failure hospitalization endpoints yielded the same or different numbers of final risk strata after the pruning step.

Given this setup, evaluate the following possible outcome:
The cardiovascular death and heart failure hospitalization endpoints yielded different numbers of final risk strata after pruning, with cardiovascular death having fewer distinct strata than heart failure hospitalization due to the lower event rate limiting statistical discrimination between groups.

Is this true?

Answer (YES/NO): YES